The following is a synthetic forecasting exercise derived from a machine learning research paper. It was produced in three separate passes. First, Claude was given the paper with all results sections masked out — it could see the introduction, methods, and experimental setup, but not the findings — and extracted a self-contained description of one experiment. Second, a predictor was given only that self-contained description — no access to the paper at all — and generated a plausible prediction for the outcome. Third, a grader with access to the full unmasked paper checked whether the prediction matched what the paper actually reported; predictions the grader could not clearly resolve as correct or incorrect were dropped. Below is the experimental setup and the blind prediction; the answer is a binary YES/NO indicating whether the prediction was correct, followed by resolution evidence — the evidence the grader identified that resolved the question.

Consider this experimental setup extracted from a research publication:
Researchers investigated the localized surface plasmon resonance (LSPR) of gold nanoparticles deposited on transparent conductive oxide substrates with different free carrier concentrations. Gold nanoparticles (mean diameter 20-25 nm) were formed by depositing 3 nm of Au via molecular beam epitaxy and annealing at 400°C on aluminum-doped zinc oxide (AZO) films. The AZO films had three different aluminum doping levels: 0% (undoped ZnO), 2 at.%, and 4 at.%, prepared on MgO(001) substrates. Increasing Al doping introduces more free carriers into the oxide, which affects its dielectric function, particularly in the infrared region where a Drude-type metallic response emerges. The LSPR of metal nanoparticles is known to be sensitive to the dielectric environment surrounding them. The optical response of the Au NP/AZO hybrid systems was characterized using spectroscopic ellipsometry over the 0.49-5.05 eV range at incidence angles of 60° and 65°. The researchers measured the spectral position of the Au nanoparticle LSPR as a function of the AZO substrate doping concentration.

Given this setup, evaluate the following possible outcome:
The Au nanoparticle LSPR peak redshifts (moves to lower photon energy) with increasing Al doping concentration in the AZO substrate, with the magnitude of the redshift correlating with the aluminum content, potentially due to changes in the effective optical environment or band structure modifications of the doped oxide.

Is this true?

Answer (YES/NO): NO